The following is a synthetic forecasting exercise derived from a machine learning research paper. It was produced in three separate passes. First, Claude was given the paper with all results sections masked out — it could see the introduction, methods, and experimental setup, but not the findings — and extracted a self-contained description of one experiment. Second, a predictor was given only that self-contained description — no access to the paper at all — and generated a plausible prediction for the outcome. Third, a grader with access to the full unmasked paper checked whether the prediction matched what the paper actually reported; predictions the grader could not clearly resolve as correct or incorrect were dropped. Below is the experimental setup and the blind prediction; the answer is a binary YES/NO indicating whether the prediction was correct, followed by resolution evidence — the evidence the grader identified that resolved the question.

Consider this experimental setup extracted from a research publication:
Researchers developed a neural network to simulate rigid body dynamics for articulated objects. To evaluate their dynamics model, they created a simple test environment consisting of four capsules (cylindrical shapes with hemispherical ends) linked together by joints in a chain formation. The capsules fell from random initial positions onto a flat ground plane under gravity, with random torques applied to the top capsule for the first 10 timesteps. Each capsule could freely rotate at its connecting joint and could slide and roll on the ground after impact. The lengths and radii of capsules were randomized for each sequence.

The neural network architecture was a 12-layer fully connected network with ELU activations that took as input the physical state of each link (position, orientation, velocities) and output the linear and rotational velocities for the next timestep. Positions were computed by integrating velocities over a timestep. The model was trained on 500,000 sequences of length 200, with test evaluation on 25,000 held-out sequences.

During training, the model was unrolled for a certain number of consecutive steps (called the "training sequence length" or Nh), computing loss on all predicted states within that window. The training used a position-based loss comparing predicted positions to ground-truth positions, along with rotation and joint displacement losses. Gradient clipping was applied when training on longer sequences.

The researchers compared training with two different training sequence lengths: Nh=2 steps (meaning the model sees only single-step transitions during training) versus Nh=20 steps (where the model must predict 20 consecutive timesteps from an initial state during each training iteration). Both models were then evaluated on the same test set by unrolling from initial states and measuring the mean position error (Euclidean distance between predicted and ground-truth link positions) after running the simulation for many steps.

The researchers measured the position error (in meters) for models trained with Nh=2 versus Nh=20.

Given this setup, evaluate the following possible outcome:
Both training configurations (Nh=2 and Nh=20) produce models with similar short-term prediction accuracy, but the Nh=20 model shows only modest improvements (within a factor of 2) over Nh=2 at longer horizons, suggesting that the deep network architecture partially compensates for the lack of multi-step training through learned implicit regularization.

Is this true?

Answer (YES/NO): NO